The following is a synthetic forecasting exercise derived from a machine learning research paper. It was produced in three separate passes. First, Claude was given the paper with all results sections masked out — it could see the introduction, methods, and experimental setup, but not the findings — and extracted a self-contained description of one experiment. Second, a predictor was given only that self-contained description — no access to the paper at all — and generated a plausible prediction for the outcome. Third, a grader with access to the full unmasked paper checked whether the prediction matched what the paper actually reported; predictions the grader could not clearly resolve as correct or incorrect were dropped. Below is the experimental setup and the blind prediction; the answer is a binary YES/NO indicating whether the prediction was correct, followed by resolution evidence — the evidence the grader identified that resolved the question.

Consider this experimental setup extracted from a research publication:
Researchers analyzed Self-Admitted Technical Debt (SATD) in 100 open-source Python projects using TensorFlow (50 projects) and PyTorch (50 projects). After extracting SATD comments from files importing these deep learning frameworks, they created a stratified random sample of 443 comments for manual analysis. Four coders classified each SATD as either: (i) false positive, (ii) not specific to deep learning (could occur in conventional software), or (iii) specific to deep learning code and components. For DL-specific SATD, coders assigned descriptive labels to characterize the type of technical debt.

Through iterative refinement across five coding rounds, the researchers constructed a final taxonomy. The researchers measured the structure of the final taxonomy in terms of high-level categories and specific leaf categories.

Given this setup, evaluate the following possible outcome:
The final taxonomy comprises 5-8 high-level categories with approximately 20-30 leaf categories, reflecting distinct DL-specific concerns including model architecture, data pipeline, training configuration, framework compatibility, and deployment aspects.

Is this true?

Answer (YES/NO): NO